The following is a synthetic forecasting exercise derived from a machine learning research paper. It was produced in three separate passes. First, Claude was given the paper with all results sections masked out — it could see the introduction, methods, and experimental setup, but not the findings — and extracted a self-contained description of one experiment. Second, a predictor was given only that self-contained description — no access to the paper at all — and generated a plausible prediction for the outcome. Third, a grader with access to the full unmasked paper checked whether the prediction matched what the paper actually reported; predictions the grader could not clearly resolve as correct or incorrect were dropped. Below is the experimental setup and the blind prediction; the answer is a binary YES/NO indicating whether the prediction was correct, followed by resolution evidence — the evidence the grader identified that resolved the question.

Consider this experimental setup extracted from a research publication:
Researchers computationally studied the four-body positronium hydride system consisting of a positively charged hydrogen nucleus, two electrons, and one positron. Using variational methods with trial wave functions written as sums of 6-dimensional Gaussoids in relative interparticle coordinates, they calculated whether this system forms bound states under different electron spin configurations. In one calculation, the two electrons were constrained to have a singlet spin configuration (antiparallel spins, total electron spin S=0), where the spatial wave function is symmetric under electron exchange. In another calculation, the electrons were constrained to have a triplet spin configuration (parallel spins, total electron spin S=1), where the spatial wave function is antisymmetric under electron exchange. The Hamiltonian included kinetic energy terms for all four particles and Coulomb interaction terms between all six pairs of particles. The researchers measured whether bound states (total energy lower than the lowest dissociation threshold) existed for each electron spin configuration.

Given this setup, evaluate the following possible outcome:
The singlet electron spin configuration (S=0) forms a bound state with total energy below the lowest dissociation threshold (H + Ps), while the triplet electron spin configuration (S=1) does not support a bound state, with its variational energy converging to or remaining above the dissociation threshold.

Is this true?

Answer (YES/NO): YES